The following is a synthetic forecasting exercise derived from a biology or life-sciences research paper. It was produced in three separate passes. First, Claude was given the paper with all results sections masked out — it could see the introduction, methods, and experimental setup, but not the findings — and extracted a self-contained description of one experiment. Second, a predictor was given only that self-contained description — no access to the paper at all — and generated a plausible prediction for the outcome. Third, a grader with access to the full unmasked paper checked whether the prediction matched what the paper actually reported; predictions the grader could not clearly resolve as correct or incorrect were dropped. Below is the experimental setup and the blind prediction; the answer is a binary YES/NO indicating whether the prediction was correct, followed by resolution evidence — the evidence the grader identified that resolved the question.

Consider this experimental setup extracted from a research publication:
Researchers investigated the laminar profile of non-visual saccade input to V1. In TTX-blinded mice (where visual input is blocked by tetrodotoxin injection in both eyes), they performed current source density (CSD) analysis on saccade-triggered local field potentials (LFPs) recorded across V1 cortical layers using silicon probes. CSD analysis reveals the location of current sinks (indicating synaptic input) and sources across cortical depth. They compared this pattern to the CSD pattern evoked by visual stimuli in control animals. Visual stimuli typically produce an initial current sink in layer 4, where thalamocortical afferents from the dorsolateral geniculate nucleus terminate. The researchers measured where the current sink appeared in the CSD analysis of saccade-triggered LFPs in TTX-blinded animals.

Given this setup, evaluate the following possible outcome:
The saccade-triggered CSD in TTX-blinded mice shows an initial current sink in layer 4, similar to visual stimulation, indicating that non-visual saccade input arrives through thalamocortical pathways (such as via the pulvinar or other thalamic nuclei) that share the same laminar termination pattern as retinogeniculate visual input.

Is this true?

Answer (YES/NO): NO